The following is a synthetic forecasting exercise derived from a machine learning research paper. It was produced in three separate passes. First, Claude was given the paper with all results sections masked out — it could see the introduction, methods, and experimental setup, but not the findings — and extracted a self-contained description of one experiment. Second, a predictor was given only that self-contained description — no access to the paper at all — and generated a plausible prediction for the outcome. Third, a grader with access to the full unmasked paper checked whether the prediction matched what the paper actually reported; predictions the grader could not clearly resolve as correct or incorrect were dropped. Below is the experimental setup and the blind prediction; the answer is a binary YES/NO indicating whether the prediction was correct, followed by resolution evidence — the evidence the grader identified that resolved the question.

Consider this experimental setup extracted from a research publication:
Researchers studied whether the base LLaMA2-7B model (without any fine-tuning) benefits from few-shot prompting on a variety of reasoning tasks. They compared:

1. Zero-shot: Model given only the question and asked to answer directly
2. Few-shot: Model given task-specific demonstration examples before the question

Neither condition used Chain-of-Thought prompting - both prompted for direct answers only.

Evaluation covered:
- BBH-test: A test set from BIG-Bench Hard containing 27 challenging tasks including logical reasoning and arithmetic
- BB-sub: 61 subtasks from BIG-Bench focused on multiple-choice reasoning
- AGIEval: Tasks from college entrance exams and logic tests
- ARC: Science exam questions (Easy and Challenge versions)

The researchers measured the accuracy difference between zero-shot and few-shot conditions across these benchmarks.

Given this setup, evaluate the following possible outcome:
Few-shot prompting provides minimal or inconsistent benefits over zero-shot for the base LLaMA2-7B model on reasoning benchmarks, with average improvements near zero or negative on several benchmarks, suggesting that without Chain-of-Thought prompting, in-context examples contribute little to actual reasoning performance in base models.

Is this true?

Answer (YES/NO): NO